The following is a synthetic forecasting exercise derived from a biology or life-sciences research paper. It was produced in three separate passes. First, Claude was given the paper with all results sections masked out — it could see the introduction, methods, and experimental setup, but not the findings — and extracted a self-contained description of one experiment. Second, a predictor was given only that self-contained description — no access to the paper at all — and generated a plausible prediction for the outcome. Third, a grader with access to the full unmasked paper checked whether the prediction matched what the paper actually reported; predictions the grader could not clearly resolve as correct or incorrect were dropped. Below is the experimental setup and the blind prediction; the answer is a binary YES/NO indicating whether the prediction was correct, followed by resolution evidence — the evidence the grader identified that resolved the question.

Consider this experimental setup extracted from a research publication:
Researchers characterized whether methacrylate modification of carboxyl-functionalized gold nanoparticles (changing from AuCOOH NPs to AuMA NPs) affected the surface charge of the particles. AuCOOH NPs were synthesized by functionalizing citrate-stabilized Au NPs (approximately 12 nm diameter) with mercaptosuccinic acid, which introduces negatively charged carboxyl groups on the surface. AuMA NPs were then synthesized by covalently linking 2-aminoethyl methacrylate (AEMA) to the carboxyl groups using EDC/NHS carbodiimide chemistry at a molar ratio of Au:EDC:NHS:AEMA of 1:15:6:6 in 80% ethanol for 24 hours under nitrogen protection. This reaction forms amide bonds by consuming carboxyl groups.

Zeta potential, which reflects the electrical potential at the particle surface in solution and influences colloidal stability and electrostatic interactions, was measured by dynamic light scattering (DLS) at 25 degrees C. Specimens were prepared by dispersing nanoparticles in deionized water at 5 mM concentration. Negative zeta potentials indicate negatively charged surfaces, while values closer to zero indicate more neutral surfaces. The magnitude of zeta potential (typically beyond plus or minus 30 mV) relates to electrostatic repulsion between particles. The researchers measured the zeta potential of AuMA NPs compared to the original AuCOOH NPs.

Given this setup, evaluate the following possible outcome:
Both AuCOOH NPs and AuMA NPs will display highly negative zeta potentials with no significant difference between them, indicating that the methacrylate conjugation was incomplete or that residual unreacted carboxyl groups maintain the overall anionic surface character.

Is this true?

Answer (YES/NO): NO